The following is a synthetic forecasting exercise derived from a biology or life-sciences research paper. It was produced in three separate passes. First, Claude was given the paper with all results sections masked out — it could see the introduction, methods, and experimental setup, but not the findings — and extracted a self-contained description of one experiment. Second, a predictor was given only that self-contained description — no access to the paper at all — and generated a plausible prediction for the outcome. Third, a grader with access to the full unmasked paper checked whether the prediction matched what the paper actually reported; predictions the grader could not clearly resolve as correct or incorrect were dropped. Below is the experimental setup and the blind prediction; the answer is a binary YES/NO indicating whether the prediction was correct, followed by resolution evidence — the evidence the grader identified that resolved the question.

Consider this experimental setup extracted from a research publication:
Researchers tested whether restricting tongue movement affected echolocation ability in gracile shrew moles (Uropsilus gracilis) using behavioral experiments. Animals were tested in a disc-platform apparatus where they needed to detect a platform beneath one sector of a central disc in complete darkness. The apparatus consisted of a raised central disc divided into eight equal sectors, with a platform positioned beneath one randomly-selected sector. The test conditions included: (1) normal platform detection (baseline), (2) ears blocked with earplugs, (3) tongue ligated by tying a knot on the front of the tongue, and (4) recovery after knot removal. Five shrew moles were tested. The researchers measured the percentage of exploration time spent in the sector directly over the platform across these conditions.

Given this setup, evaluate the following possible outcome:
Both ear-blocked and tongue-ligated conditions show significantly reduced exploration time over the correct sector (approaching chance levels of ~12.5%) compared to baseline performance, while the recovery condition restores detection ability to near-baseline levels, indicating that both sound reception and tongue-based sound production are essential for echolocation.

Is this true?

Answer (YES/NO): YES